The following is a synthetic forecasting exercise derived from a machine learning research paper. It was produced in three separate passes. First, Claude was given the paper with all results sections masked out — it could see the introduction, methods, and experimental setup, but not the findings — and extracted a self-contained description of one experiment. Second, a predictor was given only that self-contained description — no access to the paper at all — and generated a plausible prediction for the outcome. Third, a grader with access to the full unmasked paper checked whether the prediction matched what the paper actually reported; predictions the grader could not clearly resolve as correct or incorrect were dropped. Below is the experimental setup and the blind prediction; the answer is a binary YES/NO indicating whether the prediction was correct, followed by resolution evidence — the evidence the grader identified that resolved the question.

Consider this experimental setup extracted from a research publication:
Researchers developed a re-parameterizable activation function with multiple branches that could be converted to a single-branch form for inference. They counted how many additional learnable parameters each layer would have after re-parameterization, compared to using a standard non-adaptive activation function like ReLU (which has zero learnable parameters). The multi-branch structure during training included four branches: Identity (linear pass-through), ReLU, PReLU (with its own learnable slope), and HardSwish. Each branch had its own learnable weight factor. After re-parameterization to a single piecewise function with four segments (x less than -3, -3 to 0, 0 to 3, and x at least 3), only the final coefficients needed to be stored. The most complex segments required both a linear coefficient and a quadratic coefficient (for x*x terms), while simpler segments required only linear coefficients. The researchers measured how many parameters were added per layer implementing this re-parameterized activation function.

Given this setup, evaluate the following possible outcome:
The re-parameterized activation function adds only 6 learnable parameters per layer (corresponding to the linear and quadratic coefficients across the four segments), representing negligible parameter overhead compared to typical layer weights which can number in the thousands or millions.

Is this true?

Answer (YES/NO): NO